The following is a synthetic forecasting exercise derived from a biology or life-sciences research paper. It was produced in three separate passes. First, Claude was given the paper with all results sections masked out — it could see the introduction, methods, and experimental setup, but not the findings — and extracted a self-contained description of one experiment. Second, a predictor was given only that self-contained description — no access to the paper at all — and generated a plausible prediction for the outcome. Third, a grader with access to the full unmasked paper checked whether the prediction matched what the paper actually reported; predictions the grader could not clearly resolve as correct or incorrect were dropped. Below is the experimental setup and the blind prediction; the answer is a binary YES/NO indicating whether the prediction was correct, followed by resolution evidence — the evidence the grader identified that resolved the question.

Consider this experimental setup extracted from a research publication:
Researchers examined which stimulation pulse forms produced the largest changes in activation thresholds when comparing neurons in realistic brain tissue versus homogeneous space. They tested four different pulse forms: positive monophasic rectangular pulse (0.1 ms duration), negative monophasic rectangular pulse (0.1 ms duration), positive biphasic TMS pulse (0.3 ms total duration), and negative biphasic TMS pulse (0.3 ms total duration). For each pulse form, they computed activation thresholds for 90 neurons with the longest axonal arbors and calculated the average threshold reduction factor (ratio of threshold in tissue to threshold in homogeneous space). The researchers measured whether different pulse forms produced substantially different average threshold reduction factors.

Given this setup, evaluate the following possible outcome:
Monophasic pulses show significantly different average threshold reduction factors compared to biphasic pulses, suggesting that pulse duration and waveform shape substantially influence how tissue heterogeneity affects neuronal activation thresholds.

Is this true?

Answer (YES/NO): NO